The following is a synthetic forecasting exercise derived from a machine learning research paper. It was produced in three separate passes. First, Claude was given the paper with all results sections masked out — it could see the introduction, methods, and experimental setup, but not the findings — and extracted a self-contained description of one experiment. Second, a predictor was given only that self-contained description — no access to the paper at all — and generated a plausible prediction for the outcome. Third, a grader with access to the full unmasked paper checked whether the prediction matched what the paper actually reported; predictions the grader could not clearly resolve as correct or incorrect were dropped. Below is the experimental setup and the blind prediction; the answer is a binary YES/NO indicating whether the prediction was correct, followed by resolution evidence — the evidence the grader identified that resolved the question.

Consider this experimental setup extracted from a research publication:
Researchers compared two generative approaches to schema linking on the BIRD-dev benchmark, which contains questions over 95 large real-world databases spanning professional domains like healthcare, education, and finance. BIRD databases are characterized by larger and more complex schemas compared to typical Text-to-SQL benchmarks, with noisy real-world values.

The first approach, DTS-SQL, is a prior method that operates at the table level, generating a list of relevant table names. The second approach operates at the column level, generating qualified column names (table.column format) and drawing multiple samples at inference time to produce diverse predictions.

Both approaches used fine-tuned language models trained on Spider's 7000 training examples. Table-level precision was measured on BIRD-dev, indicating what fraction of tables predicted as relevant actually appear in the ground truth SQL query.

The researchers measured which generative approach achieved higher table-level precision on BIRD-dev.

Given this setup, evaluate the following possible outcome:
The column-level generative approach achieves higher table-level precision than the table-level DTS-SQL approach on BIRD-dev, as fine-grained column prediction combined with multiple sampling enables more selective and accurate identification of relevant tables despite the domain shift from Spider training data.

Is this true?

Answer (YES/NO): NO